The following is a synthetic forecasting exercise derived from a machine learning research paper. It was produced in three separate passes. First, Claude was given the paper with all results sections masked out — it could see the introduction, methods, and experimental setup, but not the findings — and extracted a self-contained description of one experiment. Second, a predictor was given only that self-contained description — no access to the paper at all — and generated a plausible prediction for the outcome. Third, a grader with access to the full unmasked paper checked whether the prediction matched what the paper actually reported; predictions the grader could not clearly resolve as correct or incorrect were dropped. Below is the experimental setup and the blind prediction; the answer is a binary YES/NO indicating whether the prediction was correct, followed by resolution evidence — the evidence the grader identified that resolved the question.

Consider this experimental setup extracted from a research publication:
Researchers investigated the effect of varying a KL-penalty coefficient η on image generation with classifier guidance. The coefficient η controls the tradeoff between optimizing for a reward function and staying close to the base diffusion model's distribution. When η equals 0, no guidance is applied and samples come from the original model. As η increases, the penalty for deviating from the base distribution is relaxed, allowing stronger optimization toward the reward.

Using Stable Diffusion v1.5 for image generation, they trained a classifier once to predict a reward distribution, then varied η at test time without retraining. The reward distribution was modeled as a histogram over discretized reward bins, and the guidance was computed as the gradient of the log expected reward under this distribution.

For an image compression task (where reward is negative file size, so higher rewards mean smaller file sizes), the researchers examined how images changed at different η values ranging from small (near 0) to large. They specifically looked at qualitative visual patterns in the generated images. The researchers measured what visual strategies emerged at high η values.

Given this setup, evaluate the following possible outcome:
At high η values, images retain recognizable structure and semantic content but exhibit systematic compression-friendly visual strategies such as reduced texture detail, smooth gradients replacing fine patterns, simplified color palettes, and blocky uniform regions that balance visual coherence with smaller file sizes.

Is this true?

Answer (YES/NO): NO